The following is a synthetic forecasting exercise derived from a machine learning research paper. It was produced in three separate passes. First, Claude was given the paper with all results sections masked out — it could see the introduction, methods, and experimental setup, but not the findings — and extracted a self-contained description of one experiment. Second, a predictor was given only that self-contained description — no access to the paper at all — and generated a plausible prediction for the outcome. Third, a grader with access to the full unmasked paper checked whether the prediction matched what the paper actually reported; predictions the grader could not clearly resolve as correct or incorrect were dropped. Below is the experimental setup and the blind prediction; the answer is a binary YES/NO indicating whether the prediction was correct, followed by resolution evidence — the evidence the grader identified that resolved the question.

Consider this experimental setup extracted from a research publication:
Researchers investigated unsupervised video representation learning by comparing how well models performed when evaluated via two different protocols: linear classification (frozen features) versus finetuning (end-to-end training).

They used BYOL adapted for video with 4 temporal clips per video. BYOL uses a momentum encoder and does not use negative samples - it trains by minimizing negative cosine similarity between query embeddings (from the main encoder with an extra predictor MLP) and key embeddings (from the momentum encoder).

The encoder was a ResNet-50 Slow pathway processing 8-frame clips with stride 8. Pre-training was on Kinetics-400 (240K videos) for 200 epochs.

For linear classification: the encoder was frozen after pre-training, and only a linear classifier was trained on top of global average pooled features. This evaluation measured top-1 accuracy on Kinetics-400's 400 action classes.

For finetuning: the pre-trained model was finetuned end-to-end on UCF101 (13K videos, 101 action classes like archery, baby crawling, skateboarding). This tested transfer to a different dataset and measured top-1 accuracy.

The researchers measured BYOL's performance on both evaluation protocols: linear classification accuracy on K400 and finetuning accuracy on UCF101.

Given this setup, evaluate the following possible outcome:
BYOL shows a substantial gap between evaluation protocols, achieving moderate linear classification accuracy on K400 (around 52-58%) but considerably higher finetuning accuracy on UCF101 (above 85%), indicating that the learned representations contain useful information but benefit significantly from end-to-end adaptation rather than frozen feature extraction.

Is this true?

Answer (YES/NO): NO